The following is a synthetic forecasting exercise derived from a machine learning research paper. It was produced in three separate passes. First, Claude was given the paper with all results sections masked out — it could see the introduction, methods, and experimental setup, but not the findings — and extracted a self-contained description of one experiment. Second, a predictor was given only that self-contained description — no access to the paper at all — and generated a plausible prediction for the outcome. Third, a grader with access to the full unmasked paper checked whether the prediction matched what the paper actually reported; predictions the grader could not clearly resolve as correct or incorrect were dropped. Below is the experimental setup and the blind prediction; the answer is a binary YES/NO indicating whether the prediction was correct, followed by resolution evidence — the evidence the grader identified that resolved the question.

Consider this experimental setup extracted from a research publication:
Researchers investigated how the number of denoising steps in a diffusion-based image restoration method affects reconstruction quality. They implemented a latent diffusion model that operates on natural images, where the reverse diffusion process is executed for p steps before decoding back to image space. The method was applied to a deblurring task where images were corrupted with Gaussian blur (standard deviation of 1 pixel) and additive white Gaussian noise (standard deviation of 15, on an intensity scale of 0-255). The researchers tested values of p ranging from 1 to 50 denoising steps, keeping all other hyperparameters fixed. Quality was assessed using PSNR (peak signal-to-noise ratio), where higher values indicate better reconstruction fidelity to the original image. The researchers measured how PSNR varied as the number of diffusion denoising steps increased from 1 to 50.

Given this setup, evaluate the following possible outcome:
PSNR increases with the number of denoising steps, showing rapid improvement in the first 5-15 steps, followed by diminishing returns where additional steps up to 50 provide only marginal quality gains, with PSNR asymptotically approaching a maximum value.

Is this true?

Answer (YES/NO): NO